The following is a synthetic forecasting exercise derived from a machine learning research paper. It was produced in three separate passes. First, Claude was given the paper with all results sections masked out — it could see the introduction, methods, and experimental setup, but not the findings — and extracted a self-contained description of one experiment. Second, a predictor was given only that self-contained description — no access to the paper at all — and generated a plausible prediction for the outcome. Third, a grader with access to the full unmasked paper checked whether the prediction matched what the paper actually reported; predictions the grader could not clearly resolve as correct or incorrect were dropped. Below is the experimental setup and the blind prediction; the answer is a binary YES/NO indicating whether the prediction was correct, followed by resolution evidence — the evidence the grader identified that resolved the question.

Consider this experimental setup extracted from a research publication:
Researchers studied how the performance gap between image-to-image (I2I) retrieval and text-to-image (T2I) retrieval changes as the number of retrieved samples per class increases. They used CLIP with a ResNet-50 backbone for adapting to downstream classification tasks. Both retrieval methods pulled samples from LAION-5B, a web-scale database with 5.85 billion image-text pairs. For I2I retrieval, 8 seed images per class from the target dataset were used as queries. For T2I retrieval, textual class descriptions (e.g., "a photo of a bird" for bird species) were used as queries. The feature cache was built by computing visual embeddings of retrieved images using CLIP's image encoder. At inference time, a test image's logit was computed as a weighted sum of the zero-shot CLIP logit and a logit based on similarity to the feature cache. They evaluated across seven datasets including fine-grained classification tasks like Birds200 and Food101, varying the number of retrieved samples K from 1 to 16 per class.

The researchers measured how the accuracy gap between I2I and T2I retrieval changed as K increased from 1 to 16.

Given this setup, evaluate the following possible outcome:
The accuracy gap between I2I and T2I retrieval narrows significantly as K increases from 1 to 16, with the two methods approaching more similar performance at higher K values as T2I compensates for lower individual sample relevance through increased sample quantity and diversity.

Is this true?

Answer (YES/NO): NO